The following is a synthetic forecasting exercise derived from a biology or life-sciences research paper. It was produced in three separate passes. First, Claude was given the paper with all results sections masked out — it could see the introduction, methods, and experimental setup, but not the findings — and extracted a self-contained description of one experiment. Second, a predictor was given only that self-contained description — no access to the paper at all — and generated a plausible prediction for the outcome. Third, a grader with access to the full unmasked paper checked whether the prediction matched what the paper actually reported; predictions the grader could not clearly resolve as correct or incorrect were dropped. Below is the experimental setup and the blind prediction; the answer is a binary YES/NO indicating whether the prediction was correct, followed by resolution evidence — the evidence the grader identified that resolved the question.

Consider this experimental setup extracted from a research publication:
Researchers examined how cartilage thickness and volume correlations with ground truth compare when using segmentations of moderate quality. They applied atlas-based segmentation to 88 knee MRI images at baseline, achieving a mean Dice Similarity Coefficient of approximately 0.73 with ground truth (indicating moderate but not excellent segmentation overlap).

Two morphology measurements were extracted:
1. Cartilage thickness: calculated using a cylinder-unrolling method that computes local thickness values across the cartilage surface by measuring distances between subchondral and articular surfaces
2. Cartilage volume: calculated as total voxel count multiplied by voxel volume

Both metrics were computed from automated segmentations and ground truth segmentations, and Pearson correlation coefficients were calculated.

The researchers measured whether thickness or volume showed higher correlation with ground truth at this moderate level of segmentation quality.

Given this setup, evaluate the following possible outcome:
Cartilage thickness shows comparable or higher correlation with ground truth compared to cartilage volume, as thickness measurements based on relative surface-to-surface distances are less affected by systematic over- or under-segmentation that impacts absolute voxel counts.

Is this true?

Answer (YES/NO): NO